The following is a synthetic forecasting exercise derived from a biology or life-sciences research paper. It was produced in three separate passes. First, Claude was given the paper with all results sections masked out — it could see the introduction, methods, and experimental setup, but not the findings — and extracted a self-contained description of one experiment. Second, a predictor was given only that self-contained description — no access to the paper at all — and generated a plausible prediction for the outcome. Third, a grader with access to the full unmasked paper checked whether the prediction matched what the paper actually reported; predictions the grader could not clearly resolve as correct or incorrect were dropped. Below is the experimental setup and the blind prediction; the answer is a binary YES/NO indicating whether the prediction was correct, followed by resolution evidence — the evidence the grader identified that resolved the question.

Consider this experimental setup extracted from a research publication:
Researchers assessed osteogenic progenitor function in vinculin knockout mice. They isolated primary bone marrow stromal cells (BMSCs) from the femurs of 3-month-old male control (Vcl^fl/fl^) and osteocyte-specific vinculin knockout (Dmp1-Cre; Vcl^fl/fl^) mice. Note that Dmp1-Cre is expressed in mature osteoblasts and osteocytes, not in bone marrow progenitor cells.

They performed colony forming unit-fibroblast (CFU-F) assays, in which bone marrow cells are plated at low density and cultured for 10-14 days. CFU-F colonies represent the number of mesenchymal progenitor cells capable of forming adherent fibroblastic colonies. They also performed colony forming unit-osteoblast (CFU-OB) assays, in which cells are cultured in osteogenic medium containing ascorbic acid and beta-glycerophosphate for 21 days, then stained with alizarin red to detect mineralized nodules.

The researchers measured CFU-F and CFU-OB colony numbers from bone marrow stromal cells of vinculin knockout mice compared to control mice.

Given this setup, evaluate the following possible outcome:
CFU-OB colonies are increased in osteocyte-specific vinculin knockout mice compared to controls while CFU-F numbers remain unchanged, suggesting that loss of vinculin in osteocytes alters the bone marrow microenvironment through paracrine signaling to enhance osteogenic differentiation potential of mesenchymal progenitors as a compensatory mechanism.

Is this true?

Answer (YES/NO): NO